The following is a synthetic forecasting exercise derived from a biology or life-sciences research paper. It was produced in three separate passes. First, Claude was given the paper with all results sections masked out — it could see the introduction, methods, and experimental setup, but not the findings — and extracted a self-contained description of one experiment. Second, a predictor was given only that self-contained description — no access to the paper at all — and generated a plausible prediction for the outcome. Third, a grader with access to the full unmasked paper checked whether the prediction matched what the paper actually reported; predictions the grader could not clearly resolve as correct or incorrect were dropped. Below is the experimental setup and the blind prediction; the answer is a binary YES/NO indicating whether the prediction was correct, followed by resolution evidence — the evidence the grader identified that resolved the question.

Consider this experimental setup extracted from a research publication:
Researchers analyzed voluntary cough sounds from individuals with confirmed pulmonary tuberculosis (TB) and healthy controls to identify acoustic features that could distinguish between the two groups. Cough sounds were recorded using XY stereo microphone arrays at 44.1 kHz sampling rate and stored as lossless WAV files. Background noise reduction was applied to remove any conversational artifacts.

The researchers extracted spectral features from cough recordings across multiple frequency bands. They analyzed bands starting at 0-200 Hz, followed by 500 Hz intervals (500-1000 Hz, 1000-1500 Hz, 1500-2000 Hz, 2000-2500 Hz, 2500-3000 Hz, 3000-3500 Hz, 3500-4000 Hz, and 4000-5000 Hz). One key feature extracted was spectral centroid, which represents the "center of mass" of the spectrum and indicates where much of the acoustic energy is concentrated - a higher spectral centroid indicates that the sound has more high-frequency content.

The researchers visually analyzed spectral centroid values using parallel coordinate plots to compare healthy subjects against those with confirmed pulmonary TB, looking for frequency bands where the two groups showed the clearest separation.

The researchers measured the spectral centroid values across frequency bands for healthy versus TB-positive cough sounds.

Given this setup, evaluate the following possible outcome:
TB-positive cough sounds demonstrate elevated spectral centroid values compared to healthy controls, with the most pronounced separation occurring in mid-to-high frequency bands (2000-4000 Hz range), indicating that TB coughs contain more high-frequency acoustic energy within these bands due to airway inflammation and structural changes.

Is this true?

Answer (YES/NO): NO